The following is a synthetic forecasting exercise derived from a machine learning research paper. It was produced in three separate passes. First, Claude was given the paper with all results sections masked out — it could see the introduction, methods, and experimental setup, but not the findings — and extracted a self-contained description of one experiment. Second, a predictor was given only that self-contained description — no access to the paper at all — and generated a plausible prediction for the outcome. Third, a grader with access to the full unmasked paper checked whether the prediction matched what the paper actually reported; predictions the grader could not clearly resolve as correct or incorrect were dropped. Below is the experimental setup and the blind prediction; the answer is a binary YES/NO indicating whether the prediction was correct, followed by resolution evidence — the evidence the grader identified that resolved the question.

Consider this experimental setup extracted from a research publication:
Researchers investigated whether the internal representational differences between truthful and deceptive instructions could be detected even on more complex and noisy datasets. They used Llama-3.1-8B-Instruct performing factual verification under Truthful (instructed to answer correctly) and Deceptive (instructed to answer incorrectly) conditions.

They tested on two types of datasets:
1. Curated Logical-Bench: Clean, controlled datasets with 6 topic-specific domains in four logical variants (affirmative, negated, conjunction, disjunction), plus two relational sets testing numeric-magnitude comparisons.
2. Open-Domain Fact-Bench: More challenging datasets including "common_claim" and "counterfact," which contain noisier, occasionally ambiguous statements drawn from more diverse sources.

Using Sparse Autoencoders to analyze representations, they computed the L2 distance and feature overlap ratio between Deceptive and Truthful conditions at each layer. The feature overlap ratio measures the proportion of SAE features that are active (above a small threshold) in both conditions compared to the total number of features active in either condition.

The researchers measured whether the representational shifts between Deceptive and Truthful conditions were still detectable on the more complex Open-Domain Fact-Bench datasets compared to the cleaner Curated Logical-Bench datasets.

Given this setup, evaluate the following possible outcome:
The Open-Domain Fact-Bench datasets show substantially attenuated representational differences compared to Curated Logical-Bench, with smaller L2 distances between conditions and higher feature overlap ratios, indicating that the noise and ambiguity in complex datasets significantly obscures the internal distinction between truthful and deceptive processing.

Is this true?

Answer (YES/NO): NO